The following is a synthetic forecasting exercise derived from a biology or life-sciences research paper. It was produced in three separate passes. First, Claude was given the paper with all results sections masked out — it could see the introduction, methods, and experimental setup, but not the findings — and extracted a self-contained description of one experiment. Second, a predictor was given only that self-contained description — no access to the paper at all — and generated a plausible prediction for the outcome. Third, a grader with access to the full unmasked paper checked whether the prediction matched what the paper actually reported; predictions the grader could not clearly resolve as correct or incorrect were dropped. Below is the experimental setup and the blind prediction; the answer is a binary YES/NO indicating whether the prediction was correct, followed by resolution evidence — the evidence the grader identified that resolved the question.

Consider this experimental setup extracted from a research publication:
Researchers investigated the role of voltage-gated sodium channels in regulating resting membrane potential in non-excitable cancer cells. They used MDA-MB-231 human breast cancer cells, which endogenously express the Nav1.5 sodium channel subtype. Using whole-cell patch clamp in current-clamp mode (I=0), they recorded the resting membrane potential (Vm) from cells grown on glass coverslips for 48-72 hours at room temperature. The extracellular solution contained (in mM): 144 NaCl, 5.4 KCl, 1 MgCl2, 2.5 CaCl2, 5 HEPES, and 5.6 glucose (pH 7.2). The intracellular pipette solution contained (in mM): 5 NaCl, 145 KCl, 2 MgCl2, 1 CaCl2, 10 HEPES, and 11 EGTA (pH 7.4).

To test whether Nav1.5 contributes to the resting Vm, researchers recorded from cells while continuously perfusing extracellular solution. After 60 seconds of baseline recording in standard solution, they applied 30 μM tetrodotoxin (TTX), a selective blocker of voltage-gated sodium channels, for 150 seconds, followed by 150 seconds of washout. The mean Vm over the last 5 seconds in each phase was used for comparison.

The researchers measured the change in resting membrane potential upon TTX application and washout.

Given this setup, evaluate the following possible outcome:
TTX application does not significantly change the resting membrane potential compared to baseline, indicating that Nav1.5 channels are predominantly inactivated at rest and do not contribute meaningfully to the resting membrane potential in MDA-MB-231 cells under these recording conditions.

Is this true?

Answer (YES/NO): NO